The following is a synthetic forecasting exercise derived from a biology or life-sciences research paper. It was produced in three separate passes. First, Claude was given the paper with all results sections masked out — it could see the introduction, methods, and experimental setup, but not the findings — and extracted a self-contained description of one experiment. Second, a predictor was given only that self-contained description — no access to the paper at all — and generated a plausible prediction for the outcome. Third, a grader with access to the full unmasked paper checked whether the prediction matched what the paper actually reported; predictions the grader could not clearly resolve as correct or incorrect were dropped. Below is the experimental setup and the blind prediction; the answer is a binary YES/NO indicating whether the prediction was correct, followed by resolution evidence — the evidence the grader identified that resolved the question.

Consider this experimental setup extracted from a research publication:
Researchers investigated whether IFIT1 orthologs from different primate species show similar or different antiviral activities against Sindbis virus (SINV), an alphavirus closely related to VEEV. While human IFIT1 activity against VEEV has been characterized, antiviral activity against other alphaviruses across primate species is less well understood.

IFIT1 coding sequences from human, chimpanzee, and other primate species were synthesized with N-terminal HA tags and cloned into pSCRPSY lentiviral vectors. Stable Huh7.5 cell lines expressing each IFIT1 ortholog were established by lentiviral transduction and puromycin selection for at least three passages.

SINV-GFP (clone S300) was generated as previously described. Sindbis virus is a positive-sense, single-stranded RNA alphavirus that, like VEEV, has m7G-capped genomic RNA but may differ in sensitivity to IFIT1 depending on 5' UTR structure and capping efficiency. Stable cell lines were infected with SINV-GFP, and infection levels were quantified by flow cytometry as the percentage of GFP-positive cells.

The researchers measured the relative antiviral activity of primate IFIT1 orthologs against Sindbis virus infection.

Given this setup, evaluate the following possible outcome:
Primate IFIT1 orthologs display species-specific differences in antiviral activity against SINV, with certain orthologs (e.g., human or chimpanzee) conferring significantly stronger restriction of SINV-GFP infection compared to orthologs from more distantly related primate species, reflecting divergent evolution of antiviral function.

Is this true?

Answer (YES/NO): NO